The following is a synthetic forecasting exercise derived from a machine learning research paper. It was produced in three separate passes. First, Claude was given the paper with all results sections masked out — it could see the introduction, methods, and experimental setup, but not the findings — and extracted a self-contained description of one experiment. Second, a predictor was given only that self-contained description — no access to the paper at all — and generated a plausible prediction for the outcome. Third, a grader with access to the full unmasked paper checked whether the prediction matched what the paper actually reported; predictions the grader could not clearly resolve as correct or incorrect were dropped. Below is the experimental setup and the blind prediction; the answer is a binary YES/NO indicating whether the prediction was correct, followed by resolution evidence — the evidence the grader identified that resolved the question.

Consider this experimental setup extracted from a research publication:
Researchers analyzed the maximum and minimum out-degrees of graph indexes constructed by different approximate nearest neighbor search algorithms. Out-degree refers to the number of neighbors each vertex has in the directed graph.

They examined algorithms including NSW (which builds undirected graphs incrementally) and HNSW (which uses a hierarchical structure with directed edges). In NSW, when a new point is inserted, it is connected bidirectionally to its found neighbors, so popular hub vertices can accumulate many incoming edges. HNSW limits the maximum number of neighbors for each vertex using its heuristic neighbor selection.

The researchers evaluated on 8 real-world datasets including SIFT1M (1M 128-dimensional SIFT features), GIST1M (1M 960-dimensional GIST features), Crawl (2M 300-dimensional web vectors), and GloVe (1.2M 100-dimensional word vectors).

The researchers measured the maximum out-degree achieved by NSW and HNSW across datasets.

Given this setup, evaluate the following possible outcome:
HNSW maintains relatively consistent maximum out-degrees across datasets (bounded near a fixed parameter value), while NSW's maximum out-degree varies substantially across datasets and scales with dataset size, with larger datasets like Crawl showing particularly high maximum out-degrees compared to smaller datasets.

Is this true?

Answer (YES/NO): NO